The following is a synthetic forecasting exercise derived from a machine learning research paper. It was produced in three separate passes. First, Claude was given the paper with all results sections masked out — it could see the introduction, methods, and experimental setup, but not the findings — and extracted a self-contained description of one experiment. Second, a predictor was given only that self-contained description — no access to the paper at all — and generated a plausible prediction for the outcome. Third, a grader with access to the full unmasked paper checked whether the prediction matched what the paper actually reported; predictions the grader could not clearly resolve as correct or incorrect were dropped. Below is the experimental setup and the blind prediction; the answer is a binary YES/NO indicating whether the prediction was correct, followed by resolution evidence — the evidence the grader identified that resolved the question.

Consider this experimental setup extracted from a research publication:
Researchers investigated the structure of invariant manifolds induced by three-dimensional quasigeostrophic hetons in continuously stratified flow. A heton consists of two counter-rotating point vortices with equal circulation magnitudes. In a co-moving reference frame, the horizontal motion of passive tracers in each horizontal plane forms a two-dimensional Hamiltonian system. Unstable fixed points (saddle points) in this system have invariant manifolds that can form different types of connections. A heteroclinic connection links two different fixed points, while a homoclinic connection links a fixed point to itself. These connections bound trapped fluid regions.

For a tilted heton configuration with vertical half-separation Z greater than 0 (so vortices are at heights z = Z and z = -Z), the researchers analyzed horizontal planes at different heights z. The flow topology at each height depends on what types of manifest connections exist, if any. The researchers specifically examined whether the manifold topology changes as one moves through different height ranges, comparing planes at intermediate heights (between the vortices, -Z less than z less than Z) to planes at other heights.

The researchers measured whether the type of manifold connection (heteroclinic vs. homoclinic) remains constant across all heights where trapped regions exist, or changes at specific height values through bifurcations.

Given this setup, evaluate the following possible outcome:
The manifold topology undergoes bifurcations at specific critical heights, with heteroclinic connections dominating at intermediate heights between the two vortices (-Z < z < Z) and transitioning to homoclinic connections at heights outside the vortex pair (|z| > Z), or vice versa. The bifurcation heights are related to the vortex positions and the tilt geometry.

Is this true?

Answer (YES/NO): NO